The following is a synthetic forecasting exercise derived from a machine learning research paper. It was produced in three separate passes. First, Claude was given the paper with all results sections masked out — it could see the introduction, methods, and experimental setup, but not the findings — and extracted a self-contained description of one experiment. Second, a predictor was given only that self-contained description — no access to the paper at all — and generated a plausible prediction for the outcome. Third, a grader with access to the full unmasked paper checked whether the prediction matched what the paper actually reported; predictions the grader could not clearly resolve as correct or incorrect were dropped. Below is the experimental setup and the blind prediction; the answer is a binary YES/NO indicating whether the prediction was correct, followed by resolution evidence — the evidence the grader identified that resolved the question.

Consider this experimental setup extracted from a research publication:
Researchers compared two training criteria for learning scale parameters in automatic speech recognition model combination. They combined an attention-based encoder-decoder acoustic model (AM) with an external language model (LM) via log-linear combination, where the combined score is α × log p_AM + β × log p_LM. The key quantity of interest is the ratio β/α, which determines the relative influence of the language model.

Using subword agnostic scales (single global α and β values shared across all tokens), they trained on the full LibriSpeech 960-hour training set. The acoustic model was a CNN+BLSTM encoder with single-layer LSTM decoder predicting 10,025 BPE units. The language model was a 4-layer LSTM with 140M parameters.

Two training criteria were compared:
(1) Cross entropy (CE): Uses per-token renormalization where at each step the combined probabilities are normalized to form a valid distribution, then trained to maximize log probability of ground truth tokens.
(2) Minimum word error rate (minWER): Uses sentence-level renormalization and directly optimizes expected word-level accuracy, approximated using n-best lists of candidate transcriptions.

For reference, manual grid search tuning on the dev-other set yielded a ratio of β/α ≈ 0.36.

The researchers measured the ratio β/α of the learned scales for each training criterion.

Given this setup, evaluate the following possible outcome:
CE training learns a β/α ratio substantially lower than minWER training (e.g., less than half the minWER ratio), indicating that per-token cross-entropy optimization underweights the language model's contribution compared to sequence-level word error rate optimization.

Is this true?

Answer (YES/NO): NO